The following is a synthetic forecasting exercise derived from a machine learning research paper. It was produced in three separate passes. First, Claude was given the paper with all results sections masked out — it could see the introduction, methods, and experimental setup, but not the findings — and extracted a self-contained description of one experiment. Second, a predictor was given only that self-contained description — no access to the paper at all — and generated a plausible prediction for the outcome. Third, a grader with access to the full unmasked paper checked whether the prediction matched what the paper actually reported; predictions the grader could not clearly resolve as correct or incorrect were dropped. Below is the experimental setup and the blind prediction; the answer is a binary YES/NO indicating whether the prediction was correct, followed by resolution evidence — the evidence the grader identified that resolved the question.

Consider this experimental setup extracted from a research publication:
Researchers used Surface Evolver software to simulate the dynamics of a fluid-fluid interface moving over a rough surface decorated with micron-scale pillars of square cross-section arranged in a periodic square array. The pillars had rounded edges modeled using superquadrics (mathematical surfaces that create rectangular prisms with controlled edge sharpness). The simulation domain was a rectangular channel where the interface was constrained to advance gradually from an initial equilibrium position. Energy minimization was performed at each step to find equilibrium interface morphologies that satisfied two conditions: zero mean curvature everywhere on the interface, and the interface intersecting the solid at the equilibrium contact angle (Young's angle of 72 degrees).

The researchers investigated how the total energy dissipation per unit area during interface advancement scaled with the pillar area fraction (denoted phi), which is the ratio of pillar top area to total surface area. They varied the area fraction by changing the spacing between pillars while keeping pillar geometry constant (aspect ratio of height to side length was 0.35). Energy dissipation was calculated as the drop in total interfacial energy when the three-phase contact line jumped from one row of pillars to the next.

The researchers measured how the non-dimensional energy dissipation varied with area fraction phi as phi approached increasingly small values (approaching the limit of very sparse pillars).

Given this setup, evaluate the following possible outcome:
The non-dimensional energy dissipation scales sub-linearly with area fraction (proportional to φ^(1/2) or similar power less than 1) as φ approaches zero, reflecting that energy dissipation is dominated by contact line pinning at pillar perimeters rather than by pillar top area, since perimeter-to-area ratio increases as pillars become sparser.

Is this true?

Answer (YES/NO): NO